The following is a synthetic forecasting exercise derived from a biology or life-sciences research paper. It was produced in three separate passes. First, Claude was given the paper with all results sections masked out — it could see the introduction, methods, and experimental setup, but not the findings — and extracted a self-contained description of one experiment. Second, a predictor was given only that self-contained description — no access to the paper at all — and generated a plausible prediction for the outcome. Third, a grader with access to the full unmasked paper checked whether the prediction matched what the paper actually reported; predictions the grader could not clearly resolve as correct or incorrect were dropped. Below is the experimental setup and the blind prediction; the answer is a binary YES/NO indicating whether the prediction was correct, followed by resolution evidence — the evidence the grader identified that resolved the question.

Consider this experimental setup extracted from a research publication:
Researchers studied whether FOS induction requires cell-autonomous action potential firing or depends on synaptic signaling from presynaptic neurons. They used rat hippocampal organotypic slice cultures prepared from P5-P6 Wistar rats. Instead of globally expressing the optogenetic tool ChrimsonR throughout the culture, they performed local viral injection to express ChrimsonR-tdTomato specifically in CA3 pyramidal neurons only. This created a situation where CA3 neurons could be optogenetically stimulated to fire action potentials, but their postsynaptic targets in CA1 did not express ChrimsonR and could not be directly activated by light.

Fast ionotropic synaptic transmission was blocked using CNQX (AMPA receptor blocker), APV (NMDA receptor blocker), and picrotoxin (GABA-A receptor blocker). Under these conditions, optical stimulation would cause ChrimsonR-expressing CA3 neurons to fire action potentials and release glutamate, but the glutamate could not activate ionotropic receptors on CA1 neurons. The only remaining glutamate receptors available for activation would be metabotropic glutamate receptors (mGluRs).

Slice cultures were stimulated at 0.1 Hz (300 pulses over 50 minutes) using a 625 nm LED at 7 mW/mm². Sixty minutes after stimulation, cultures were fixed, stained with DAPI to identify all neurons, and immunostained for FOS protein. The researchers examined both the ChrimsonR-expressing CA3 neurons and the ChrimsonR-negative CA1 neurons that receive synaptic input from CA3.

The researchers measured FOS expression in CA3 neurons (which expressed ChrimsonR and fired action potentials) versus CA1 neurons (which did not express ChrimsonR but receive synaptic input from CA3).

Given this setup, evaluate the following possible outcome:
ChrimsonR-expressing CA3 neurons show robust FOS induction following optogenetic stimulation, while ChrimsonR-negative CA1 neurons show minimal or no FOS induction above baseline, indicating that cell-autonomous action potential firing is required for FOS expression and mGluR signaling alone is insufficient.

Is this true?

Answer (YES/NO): NO